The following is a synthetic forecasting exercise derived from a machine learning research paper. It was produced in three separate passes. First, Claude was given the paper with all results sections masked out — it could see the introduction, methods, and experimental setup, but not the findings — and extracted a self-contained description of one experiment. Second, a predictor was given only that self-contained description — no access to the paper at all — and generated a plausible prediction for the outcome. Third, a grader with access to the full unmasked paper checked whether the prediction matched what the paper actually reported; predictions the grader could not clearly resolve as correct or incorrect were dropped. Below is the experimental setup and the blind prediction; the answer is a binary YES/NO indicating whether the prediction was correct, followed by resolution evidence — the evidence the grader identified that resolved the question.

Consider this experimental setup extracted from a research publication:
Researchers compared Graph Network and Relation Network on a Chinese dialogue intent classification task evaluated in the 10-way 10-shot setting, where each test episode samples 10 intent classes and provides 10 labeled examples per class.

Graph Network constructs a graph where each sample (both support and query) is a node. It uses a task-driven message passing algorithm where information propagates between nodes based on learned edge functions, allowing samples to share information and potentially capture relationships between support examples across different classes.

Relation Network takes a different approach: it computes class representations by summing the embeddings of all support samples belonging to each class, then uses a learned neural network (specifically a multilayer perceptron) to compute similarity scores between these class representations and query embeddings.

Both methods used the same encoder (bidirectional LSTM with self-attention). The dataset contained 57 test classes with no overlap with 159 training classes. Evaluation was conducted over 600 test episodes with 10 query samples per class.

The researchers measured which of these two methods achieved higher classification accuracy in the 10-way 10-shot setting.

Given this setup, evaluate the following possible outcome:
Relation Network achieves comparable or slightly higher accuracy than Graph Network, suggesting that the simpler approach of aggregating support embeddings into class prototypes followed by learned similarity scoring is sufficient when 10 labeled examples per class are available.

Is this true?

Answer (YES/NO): YES